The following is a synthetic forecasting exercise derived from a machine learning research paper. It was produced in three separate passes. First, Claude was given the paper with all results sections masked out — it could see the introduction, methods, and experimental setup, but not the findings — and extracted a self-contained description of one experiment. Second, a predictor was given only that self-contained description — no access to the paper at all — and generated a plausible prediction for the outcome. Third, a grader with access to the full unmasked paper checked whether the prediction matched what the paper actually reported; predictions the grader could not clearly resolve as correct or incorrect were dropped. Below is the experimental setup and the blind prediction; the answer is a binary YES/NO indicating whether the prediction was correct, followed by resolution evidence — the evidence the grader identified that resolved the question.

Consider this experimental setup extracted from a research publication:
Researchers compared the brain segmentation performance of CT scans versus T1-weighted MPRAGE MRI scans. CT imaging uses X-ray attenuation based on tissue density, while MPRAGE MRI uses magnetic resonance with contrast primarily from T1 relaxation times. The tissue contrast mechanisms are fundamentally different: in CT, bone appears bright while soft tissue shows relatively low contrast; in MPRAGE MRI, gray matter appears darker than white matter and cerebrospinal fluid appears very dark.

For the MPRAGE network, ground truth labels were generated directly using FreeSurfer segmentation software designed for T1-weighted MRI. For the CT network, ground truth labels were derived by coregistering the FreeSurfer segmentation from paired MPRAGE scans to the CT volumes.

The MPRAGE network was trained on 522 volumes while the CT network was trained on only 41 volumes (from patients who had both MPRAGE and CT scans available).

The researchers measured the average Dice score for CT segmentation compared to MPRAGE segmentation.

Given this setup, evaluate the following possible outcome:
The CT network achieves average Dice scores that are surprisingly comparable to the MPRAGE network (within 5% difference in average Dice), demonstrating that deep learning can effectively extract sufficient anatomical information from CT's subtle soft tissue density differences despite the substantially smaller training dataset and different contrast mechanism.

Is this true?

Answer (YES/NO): NO